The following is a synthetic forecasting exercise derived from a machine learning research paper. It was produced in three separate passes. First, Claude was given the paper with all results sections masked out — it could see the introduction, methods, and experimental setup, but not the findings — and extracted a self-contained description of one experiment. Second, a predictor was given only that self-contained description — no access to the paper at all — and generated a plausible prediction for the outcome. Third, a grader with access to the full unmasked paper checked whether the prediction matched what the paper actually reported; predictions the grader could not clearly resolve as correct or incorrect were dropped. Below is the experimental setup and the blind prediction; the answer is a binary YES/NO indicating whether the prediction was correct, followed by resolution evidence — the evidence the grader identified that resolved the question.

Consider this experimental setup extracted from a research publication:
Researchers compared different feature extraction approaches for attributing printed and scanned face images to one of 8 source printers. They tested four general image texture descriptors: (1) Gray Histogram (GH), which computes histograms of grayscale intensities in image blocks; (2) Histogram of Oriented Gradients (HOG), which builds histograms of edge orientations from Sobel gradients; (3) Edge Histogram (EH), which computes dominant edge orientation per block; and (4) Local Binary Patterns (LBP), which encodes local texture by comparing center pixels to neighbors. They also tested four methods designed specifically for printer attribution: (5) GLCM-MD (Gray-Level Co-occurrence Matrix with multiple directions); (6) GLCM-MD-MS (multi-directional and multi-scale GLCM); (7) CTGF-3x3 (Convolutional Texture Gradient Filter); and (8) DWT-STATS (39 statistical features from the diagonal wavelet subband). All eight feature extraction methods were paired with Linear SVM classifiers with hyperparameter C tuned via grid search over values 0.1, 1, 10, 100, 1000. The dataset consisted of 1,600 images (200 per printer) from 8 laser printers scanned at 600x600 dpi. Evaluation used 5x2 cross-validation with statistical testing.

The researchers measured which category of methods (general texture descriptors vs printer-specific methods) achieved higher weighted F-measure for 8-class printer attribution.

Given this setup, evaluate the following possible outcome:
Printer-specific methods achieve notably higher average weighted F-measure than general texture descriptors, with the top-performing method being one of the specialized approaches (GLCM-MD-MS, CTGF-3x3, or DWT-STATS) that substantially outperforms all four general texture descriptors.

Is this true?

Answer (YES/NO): YES